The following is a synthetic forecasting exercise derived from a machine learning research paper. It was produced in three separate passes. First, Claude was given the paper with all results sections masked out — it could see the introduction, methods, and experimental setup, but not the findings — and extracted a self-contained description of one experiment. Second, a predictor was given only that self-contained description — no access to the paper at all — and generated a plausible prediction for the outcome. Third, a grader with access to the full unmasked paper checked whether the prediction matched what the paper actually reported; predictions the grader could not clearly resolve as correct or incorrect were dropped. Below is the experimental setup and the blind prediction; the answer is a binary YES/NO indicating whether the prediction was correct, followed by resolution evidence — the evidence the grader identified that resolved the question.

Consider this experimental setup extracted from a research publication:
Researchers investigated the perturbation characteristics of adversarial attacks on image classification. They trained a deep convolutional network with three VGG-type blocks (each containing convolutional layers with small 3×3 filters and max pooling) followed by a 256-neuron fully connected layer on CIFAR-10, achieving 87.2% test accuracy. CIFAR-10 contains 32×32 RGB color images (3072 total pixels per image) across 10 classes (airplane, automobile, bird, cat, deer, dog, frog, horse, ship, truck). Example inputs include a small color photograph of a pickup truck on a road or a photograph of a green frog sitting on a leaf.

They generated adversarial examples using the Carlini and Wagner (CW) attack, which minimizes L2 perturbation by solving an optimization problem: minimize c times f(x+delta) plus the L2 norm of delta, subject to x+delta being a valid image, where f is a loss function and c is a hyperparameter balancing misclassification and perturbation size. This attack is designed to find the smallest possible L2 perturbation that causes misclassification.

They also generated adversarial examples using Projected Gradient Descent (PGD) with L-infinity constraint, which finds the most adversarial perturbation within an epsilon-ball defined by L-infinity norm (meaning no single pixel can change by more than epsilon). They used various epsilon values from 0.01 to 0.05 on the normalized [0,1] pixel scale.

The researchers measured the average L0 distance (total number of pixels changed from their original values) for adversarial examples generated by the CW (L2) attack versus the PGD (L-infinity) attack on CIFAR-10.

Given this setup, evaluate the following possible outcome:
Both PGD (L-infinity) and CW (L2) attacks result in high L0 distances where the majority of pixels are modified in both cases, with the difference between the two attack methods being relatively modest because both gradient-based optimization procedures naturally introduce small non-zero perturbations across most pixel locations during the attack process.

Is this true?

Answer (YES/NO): NO